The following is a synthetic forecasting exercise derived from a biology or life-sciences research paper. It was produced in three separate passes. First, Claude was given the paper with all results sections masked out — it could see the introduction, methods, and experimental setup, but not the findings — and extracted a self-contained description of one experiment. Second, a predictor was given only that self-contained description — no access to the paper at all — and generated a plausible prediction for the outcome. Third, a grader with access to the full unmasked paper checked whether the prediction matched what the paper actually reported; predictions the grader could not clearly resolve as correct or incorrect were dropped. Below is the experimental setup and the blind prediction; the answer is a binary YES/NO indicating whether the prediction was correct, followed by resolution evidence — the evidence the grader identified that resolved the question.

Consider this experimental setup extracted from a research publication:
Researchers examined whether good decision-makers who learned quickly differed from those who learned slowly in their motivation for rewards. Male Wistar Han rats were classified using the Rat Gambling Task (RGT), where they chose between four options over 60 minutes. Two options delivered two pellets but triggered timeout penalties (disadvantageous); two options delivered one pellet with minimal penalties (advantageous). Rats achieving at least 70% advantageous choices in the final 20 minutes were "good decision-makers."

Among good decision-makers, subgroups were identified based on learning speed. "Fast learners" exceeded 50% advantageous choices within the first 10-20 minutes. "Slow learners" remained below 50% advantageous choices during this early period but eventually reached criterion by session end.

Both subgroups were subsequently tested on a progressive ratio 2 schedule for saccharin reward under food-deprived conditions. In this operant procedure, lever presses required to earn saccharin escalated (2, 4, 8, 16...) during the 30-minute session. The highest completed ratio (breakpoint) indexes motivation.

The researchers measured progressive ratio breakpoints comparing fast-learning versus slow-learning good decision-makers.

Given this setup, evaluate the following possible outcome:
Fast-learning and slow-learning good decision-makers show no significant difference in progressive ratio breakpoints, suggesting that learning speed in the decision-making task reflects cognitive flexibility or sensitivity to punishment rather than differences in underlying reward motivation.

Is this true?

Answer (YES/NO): YES